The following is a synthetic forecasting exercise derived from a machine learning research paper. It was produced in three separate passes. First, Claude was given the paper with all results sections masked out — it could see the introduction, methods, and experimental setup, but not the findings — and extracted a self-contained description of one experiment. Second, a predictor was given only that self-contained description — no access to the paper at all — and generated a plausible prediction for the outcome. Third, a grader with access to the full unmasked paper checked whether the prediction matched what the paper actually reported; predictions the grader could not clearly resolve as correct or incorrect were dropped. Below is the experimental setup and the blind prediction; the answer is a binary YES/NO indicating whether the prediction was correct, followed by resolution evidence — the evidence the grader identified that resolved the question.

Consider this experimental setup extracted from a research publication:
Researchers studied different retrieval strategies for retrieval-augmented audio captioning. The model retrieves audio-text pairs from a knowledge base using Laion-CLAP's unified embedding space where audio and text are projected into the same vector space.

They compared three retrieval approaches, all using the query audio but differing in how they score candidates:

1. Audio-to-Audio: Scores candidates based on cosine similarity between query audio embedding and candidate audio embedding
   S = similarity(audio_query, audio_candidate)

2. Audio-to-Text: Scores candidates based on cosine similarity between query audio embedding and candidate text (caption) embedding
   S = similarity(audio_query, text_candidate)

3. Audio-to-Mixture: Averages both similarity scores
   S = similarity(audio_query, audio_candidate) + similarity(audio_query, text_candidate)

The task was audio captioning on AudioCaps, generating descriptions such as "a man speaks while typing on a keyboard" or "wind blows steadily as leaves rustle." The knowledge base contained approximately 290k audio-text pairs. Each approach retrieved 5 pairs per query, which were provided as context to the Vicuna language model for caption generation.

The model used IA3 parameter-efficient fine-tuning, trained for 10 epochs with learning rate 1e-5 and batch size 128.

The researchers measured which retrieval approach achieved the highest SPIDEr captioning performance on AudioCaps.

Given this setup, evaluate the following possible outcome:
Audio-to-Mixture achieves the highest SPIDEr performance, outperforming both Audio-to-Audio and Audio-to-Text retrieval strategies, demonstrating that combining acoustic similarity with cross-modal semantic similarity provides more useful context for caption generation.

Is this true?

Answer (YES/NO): NO